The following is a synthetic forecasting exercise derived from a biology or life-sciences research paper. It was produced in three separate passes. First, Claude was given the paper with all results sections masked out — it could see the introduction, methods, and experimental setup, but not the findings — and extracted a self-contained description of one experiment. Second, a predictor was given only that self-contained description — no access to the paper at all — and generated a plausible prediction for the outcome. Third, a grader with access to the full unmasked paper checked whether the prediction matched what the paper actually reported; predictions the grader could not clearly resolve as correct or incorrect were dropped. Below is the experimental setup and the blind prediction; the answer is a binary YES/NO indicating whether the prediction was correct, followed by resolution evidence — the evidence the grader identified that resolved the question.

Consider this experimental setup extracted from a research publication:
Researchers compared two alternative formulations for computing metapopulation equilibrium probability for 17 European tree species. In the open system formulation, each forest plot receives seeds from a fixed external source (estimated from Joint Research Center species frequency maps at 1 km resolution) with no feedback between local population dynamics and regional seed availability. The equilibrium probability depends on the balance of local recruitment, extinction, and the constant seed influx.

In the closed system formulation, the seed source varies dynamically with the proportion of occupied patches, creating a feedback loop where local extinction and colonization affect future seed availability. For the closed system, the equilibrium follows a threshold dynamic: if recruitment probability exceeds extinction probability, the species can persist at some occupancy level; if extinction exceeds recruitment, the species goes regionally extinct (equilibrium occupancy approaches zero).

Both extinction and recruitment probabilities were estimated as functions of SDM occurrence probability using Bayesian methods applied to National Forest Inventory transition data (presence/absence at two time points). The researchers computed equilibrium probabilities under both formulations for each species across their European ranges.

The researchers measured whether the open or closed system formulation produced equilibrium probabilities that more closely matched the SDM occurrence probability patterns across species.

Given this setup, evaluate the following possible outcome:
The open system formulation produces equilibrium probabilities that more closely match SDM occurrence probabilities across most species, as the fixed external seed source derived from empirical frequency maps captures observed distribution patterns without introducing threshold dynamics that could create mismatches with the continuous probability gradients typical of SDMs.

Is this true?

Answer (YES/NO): NO